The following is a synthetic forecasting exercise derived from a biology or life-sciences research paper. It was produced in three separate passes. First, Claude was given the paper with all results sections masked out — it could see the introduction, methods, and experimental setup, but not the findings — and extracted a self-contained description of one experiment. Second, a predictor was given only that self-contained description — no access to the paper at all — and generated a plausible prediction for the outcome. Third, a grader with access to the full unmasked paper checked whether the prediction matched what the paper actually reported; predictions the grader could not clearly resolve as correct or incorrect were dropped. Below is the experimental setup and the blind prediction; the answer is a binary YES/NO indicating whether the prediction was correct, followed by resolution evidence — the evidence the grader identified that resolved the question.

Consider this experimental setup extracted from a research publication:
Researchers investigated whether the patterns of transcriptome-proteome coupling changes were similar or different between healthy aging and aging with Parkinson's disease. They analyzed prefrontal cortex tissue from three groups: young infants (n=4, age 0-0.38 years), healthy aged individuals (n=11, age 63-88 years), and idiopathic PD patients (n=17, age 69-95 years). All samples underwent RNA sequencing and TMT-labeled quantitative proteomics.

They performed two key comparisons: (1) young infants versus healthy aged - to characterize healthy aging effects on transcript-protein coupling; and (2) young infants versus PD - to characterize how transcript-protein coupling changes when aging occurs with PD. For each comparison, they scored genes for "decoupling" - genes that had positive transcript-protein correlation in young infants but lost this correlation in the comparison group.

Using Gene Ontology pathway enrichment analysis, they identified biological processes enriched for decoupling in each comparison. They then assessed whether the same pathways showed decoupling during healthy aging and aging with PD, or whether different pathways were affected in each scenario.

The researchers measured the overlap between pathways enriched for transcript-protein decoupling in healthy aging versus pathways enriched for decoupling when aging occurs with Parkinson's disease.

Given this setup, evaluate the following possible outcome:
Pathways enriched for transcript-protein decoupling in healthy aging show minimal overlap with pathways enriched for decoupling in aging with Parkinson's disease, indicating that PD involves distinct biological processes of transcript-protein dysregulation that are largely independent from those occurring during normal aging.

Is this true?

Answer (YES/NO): NO